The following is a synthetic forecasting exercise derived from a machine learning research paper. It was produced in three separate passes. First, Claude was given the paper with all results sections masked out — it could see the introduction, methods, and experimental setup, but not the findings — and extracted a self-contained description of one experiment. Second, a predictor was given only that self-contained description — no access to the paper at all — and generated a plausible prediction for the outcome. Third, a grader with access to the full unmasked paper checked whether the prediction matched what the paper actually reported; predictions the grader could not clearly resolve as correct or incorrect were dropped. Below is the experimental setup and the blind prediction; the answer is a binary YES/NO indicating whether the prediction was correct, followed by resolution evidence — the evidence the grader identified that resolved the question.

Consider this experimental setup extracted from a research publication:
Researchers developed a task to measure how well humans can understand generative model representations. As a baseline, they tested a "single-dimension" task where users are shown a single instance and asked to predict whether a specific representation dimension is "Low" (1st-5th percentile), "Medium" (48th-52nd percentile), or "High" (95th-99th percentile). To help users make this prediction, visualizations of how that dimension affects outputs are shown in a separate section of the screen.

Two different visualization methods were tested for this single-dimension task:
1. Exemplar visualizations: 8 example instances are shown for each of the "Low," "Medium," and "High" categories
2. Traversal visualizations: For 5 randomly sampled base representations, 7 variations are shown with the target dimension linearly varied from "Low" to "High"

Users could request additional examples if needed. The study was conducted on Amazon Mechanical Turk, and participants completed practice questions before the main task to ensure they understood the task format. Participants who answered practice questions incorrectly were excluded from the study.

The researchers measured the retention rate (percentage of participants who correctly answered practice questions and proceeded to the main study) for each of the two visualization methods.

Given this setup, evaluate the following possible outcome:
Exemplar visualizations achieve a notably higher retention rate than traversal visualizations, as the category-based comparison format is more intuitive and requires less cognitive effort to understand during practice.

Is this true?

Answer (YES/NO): YES